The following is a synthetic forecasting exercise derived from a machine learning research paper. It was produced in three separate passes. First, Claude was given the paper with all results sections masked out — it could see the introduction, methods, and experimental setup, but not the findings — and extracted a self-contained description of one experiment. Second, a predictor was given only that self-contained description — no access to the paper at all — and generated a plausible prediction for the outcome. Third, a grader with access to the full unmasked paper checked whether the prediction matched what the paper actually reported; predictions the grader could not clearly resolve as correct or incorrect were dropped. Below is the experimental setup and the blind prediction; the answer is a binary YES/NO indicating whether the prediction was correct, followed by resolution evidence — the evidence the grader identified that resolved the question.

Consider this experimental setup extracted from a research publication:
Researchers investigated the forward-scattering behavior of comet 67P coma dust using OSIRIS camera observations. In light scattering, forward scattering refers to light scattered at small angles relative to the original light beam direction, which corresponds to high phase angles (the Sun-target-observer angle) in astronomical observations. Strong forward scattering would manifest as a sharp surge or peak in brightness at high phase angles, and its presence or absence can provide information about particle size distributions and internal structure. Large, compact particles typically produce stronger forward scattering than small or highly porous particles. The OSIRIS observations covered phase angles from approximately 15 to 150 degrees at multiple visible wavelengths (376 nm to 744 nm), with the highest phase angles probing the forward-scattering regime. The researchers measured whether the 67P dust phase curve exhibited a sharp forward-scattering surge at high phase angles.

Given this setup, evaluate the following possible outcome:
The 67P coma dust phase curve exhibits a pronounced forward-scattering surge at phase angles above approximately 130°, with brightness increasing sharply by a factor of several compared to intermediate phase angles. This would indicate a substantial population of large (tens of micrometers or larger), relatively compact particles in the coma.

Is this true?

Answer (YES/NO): NO